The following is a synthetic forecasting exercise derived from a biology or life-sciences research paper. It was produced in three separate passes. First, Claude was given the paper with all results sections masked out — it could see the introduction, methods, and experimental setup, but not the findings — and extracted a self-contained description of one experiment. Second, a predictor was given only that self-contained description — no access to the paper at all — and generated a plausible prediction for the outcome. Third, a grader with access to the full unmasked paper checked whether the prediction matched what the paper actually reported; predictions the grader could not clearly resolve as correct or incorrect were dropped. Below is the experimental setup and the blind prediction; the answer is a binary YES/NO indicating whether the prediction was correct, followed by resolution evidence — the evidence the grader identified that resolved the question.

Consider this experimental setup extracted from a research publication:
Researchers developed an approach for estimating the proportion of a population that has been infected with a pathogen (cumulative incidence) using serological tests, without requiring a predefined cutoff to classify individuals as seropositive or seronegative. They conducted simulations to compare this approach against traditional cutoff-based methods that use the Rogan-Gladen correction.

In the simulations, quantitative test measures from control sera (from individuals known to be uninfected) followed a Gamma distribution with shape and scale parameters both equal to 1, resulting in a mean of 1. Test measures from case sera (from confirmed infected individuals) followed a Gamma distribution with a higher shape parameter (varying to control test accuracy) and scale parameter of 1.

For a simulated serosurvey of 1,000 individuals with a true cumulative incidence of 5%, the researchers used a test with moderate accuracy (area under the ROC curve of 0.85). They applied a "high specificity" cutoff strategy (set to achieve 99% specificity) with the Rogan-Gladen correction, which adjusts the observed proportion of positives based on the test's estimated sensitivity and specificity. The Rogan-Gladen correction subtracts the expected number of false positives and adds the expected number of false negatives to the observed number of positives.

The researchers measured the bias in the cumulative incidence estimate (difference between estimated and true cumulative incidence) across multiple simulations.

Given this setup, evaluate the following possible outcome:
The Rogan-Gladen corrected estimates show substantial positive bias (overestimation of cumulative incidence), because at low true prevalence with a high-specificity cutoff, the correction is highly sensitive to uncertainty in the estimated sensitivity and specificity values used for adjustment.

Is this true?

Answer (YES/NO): NO